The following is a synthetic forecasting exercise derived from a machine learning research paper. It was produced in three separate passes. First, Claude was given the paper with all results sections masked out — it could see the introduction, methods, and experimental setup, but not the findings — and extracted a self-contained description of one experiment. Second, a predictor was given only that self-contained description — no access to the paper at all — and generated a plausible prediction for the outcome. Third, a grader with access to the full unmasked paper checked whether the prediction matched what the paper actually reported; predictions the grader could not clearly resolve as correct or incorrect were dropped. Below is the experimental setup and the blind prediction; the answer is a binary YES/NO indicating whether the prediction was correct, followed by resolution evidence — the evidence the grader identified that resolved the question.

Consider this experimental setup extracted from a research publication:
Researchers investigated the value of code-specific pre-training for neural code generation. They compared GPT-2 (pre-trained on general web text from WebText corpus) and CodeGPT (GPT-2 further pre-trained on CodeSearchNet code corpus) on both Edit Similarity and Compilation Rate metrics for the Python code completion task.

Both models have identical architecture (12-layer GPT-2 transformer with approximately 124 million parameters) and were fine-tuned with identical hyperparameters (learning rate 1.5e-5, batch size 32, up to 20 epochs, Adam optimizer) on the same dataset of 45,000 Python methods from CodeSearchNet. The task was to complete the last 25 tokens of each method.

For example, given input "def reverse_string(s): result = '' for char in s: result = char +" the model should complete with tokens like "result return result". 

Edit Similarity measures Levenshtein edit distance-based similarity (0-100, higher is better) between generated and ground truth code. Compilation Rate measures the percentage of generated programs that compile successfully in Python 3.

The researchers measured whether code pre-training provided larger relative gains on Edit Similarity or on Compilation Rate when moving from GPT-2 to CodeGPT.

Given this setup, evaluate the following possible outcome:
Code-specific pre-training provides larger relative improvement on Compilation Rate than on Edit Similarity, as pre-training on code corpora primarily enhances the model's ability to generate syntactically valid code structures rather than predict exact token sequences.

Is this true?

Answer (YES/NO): YES